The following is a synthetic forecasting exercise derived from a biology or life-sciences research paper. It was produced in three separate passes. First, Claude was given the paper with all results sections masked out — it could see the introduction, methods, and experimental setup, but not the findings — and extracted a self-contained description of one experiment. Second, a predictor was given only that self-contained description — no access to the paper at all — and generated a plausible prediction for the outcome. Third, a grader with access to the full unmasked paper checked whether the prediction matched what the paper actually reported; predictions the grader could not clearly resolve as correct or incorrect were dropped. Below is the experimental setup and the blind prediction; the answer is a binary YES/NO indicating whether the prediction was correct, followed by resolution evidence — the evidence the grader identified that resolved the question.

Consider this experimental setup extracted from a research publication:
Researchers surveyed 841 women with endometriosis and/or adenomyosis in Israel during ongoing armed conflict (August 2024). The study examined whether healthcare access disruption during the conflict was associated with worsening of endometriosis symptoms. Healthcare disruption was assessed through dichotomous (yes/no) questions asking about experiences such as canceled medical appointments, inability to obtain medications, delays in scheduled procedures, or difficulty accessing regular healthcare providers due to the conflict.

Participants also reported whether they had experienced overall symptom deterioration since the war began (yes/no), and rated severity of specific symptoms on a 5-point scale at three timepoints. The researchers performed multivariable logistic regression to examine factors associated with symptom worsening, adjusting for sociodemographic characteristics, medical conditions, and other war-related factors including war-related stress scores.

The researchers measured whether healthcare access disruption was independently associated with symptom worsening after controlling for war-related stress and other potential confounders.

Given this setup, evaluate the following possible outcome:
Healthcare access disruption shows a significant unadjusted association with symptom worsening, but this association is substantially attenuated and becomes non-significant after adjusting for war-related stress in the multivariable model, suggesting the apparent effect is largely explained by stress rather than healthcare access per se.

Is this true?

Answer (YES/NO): NO